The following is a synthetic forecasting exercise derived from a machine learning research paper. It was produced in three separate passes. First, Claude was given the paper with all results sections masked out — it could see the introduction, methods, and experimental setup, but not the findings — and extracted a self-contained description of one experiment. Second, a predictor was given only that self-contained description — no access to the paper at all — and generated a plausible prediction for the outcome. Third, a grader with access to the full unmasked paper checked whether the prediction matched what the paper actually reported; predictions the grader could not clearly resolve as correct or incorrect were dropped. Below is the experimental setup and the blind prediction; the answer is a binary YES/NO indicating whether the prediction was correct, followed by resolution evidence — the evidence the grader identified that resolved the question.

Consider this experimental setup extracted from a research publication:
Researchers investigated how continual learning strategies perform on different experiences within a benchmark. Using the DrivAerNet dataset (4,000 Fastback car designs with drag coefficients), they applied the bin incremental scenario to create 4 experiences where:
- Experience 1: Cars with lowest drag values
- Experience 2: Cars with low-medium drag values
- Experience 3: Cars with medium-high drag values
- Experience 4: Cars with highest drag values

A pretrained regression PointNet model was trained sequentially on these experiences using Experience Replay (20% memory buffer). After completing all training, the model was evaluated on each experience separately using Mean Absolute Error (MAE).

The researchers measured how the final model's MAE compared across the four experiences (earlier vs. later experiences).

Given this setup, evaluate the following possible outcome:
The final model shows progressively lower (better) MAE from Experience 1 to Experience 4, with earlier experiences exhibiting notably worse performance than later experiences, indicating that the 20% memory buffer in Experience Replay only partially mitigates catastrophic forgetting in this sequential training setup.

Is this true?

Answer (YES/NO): NO